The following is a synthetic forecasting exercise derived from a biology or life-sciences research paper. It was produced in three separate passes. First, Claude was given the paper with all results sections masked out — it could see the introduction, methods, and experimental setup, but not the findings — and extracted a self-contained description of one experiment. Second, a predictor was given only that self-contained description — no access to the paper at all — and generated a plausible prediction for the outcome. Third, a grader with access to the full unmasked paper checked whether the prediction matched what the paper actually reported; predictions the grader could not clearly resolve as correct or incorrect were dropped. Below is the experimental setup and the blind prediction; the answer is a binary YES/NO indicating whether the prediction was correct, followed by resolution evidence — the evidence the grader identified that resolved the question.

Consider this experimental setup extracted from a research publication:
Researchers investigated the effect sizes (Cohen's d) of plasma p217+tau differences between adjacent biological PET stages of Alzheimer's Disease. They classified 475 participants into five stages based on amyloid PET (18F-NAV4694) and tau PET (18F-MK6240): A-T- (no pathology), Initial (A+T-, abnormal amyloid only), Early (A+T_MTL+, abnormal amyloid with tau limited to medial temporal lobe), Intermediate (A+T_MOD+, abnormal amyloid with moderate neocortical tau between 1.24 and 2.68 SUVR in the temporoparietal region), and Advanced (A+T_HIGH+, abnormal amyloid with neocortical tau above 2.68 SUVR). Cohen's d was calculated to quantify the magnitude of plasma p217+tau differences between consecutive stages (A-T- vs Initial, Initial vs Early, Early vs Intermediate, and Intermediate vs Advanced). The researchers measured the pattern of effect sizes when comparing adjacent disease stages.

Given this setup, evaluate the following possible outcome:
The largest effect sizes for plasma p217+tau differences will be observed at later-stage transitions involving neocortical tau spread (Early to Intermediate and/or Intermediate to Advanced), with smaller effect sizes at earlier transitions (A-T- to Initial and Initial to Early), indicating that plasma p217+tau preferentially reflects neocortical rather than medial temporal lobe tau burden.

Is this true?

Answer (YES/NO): NO